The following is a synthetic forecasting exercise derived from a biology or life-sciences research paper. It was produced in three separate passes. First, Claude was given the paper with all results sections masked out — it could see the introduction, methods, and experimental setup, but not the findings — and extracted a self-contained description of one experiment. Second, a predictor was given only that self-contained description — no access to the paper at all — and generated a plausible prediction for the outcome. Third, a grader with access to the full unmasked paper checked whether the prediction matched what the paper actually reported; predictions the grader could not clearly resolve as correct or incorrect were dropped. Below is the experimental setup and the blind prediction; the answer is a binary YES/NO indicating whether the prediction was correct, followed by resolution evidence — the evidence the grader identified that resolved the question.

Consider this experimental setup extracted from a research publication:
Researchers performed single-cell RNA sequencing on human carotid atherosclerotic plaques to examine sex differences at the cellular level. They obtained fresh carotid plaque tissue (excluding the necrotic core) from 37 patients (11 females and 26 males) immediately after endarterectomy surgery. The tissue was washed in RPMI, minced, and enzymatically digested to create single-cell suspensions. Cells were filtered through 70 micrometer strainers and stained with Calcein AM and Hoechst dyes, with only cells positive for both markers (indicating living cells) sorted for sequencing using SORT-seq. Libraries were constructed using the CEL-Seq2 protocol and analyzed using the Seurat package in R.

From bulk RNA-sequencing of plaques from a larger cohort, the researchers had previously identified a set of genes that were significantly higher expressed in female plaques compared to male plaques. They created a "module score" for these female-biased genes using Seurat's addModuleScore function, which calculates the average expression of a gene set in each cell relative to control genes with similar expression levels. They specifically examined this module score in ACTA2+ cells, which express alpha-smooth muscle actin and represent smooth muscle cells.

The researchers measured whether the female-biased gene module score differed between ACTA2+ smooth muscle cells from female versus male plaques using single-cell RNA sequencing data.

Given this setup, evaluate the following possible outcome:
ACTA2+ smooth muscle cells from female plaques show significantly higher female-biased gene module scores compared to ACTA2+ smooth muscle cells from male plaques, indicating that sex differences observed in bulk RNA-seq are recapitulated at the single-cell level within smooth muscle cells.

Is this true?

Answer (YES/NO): YES